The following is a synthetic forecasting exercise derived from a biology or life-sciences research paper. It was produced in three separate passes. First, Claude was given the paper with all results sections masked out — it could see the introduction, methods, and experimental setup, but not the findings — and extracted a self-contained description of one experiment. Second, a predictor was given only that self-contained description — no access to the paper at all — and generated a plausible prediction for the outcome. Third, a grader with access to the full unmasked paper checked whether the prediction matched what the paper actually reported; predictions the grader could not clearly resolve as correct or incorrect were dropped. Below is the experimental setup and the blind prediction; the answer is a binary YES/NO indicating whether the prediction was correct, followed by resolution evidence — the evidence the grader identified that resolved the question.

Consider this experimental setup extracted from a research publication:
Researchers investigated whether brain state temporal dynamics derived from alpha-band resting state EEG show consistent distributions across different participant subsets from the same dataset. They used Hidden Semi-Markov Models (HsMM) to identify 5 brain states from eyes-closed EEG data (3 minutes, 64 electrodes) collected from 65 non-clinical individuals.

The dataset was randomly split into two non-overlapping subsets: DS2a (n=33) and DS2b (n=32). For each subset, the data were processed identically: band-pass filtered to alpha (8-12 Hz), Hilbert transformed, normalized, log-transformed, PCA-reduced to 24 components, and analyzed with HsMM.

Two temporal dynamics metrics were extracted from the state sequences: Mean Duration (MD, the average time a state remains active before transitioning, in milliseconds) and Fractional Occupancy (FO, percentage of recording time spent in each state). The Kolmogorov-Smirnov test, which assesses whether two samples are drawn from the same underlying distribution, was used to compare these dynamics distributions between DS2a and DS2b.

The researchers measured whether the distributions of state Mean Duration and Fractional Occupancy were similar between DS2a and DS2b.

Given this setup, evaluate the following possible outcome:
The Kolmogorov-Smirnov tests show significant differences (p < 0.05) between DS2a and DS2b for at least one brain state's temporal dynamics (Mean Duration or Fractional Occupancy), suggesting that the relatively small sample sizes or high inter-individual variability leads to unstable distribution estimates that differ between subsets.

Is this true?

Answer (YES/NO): YES